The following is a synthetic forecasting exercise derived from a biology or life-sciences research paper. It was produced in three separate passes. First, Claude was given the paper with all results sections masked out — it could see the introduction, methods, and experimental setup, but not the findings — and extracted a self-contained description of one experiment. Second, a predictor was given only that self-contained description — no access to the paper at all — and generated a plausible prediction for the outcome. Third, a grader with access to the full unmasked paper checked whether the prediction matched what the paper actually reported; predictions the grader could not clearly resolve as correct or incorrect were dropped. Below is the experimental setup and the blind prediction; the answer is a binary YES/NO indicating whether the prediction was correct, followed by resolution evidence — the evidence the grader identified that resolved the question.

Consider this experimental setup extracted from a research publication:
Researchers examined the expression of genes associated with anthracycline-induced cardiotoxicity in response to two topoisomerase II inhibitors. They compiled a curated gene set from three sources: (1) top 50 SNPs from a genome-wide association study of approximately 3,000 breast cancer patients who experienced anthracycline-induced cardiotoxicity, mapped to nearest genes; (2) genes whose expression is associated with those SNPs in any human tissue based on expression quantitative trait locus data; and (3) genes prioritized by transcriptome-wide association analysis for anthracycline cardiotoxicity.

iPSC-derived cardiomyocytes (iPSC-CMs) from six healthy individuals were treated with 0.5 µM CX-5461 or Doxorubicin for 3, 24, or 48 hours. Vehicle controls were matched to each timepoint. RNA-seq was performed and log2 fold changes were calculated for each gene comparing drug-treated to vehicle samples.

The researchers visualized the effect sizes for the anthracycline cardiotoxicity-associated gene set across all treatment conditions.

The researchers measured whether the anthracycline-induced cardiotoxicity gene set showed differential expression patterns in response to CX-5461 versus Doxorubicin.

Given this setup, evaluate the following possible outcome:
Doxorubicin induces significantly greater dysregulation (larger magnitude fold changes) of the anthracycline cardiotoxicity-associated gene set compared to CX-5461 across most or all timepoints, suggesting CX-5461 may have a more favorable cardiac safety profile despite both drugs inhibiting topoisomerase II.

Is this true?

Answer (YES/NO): YES